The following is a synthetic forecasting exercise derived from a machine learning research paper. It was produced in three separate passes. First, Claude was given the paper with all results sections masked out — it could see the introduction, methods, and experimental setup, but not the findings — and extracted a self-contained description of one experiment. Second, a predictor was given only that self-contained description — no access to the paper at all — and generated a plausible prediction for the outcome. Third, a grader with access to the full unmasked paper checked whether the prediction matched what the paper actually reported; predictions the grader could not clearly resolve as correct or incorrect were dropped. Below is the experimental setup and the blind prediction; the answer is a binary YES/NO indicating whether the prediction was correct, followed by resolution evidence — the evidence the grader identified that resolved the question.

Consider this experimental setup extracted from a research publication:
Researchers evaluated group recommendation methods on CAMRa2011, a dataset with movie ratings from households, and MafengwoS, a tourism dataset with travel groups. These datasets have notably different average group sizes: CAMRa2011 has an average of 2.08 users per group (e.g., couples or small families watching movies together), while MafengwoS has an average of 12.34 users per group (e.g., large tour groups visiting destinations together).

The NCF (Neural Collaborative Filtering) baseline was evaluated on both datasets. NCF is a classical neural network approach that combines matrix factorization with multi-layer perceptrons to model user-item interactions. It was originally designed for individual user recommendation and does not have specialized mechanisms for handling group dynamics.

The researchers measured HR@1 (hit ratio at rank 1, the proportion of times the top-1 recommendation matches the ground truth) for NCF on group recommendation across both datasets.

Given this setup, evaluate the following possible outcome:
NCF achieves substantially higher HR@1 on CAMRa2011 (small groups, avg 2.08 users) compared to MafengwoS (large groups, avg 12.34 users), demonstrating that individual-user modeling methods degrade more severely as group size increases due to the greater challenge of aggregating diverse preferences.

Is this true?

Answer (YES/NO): YES